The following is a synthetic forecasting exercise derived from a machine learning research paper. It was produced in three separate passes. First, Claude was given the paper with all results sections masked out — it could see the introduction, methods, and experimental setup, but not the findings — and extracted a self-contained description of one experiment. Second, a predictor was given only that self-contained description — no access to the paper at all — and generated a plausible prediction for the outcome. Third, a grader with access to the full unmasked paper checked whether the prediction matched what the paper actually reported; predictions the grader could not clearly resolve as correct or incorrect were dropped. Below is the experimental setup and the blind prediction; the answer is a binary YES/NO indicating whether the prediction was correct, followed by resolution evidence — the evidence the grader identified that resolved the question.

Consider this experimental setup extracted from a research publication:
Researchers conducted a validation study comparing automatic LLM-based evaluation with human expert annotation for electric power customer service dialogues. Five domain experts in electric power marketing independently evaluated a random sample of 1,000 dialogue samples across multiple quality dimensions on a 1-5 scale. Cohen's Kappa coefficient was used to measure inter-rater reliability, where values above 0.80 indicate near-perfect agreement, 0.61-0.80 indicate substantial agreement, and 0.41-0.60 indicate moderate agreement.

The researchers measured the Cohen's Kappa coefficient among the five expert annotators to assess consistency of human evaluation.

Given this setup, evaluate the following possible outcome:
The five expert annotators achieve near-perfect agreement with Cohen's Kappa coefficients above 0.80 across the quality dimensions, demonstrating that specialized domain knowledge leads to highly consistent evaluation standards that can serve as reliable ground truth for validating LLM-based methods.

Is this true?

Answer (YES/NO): YES